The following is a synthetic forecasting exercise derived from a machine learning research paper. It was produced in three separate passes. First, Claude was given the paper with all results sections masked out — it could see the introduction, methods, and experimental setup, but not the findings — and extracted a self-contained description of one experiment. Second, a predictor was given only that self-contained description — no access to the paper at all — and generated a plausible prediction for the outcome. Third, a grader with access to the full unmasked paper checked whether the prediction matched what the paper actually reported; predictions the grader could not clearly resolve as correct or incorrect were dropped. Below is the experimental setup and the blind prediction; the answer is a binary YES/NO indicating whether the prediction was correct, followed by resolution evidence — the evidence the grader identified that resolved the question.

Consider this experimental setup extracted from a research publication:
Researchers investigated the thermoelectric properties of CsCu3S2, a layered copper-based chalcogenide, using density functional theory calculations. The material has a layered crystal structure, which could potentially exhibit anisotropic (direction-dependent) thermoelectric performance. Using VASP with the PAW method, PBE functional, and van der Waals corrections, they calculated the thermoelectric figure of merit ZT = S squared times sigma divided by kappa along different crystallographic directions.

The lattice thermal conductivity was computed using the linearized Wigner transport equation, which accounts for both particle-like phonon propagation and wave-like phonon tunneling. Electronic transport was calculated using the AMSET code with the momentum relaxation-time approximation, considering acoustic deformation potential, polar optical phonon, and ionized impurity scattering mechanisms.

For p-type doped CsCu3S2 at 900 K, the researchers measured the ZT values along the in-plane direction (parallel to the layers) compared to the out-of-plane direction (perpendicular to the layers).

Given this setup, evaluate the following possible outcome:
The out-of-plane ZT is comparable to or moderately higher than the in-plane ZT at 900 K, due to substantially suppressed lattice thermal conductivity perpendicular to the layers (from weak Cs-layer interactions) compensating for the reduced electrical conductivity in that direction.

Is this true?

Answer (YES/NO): NO